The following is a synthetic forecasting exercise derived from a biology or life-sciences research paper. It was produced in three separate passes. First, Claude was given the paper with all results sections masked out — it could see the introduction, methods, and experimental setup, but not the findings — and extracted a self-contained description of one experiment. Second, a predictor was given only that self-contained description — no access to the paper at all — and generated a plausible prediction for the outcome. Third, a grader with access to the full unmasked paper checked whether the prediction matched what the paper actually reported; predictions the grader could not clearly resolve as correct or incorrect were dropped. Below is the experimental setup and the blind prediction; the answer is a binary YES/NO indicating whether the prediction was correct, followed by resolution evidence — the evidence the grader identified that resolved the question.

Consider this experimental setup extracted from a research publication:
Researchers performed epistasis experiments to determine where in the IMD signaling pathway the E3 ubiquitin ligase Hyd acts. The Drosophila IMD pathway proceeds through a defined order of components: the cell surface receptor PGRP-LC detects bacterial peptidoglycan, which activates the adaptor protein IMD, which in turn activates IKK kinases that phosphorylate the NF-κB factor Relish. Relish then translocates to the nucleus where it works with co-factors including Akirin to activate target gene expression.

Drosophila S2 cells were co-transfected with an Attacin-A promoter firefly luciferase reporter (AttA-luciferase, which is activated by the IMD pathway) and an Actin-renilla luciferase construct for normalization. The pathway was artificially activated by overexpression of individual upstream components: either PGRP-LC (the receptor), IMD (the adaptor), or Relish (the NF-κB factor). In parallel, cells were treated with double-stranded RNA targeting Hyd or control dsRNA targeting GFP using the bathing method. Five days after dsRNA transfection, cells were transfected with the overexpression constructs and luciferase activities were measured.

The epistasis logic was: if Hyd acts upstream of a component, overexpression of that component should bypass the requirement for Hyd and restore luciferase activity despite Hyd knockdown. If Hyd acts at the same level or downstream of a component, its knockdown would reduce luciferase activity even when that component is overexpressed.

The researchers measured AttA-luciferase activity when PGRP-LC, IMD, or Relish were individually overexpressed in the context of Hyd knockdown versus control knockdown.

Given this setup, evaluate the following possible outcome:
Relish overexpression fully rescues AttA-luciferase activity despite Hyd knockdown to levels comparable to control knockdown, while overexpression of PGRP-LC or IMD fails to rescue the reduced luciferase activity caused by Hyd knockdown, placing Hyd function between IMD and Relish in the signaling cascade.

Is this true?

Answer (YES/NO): NO